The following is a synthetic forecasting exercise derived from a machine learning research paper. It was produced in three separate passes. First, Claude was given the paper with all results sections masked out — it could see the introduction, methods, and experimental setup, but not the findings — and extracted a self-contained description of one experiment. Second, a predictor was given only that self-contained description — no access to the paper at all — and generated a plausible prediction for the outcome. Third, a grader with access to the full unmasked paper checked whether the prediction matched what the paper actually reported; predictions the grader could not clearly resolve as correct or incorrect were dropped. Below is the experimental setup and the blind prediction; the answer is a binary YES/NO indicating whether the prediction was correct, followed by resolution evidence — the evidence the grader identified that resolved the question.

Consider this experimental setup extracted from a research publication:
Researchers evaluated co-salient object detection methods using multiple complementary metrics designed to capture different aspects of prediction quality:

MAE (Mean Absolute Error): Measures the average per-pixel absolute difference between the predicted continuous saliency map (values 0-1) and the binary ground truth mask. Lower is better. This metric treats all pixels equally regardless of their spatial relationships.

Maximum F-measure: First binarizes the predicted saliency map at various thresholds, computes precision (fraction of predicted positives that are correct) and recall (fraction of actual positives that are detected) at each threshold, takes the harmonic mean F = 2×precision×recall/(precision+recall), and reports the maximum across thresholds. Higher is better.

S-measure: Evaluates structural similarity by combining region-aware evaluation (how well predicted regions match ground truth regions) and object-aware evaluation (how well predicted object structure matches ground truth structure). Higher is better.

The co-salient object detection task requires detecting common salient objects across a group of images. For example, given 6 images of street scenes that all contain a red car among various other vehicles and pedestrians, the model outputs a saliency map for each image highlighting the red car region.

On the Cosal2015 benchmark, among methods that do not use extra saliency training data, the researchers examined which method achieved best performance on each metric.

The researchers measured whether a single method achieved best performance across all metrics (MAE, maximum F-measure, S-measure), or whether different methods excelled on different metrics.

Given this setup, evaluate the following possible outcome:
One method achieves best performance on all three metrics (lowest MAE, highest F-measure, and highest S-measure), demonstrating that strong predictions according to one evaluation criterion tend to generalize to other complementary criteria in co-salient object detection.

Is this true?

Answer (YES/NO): NO